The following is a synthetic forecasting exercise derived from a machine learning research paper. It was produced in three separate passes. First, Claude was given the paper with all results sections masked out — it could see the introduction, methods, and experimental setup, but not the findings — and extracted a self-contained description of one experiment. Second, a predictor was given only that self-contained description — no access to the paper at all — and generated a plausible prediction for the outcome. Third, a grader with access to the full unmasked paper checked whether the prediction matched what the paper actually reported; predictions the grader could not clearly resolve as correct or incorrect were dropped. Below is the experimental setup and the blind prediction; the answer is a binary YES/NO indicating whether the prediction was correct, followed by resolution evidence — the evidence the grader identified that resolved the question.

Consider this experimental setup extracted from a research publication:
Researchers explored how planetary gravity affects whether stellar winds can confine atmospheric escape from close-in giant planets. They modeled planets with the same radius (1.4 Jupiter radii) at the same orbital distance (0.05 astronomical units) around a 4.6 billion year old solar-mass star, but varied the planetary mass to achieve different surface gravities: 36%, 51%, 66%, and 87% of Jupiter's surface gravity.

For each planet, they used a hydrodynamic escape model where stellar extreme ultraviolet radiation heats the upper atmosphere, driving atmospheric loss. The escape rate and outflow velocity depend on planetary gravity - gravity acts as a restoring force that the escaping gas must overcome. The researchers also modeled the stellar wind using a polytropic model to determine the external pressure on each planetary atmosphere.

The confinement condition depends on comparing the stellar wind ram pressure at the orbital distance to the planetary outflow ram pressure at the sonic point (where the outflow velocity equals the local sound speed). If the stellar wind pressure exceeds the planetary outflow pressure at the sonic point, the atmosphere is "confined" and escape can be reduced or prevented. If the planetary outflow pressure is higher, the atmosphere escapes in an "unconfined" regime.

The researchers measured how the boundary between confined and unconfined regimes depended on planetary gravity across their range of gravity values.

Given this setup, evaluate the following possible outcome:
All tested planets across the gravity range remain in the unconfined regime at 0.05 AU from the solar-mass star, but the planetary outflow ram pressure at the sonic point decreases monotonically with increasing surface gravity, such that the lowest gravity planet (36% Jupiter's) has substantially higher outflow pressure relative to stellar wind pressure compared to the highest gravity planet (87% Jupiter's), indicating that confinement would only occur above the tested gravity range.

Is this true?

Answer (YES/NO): NO